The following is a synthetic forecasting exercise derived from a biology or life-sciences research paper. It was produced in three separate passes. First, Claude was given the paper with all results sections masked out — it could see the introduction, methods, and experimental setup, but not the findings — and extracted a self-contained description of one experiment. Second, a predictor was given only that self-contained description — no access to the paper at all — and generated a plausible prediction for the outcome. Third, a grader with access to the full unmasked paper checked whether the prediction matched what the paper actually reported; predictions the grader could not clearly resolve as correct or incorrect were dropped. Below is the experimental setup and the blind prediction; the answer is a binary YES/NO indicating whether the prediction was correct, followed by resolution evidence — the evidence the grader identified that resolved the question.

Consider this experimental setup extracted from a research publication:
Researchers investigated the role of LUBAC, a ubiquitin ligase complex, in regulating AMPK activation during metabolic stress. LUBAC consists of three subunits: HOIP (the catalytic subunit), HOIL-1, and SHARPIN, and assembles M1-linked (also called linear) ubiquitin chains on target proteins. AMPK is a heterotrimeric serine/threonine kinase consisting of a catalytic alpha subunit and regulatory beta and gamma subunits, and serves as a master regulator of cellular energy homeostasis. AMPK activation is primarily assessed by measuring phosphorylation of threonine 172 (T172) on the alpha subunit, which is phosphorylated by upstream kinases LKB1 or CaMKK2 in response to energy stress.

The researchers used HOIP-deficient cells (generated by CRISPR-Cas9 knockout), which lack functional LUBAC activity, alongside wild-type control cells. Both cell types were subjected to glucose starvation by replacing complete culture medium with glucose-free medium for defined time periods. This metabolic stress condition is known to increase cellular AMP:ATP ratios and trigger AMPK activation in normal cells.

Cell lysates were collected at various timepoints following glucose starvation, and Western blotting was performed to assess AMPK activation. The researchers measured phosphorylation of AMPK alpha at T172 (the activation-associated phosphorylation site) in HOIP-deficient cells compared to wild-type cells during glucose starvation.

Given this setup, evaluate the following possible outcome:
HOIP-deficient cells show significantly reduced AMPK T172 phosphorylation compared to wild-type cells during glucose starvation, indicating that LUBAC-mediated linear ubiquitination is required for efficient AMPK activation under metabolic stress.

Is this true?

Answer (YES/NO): YES